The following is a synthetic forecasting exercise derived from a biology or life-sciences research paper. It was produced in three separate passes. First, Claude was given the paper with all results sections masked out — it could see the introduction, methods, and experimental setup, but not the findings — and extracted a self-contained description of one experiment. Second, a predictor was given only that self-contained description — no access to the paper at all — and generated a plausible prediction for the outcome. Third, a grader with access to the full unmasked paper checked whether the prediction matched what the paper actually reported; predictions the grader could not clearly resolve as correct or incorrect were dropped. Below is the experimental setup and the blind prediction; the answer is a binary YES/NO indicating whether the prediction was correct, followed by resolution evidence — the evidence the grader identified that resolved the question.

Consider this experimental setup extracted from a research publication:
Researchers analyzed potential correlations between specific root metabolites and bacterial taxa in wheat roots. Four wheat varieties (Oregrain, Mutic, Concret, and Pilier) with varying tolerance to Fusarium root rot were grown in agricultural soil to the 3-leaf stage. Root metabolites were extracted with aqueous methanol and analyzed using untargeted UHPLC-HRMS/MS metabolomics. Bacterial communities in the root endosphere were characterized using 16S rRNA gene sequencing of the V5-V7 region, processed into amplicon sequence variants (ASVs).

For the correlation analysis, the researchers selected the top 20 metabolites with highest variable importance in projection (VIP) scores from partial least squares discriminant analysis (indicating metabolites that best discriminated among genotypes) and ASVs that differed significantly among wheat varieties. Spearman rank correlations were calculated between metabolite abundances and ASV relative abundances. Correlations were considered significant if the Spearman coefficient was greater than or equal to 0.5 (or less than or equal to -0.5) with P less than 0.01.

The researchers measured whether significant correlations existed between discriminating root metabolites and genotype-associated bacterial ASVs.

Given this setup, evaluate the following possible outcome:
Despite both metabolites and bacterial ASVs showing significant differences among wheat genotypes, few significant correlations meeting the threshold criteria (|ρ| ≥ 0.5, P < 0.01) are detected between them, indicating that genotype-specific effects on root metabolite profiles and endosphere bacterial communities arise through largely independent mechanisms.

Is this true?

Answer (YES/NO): YES